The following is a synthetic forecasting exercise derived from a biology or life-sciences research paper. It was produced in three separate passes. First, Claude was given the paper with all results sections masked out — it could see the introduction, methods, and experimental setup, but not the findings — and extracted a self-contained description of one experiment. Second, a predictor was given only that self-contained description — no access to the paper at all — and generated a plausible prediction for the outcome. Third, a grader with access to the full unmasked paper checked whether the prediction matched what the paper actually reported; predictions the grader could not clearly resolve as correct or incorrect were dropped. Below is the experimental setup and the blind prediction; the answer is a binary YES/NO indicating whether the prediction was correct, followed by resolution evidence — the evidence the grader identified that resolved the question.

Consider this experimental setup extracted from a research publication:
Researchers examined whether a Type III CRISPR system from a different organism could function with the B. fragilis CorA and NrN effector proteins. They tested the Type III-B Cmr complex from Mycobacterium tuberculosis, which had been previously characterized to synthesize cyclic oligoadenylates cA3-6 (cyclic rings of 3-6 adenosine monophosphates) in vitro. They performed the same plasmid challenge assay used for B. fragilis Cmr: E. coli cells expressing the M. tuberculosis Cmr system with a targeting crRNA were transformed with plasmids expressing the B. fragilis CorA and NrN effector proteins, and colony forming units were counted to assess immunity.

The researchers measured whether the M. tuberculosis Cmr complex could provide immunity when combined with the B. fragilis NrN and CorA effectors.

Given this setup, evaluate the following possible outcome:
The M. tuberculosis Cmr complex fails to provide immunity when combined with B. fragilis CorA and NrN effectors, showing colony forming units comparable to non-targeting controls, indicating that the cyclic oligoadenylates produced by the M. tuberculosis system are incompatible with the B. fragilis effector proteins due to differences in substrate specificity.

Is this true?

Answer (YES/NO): YES